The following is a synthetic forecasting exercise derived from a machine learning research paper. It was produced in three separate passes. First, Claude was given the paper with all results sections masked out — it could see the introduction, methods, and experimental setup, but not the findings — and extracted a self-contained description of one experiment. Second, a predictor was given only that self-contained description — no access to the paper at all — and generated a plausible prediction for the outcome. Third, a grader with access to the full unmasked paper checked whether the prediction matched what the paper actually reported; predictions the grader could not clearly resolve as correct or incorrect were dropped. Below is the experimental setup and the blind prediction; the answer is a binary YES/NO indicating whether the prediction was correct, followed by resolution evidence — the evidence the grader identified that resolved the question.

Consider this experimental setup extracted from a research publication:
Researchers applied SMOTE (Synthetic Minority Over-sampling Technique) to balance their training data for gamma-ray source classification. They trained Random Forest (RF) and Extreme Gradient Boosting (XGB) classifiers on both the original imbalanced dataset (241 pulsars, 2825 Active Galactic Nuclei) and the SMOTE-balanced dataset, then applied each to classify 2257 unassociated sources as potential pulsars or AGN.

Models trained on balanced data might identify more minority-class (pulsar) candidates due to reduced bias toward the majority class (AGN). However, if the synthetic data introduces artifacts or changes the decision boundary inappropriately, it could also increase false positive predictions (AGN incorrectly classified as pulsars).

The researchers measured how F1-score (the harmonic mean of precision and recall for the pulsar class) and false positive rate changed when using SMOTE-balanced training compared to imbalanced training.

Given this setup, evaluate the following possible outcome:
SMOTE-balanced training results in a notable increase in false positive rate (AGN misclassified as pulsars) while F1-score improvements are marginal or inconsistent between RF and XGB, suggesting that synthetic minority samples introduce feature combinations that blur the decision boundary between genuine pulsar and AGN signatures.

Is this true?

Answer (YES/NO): NO